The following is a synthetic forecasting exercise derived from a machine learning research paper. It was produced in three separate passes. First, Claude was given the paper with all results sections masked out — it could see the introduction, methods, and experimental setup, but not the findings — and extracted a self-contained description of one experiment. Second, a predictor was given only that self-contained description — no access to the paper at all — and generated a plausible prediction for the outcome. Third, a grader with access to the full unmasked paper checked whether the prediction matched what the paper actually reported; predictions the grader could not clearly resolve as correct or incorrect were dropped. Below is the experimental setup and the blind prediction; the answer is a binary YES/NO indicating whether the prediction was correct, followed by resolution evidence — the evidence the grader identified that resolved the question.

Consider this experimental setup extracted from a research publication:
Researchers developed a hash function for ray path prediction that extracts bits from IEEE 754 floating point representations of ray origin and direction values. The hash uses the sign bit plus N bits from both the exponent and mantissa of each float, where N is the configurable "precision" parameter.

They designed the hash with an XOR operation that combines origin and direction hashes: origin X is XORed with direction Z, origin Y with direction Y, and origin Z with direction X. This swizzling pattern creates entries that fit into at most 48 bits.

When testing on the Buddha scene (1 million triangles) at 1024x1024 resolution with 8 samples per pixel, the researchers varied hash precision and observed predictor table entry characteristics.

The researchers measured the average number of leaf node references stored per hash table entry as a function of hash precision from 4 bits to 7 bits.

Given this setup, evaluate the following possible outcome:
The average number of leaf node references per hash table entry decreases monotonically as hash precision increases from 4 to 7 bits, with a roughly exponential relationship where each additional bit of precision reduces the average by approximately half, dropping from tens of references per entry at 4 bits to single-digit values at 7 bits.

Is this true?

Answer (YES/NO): NO